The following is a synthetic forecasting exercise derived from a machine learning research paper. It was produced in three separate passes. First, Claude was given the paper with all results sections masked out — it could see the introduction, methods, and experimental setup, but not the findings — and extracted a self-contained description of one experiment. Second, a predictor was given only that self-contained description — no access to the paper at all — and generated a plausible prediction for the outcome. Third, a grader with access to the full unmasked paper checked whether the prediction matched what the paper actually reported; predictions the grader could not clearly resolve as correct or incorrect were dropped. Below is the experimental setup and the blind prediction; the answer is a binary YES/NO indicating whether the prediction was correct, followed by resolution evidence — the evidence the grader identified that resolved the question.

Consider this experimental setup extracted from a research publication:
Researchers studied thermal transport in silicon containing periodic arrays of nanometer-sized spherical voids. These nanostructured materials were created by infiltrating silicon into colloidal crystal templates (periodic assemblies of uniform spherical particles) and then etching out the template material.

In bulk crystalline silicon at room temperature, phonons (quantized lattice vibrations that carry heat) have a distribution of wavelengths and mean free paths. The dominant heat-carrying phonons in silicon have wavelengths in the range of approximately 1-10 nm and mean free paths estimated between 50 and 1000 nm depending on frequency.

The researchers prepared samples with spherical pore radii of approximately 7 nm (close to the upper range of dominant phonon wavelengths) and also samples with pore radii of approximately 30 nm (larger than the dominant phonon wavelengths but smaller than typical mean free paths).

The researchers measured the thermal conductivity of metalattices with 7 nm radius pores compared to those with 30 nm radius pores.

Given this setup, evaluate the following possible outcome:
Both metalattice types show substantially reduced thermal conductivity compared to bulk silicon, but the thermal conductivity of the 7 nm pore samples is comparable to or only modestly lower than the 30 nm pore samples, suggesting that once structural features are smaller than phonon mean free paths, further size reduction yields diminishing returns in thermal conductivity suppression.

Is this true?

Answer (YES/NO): NO